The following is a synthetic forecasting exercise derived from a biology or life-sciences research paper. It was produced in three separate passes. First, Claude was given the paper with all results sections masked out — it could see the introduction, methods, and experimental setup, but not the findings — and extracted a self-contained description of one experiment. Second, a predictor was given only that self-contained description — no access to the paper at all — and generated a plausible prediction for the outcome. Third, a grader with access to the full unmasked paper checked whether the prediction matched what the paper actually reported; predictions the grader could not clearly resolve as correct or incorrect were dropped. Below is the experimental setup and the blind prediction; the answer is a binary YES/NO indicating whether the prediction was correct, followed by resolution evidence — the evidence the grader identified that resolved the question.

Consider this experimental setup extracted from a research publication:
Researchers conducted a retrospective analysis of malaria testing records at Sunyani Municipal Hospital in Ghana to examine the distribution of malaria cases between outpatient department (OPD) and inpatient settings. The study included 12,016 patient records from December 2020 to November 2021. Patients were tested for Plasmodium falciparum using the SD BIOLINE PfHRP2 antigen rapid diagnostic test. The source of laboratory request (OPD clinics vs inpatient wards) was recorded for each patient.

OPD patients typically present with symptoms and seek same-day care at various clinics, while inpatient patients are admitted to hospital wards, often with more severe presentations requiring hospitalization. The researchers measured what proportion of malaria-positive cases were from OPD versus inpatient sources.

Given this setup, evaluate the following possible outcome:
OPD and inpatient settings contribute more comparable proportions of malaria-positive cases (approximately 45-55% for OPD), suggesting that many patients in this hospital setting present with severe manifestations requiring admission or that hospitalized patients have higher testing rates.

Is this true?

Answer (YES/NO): NO